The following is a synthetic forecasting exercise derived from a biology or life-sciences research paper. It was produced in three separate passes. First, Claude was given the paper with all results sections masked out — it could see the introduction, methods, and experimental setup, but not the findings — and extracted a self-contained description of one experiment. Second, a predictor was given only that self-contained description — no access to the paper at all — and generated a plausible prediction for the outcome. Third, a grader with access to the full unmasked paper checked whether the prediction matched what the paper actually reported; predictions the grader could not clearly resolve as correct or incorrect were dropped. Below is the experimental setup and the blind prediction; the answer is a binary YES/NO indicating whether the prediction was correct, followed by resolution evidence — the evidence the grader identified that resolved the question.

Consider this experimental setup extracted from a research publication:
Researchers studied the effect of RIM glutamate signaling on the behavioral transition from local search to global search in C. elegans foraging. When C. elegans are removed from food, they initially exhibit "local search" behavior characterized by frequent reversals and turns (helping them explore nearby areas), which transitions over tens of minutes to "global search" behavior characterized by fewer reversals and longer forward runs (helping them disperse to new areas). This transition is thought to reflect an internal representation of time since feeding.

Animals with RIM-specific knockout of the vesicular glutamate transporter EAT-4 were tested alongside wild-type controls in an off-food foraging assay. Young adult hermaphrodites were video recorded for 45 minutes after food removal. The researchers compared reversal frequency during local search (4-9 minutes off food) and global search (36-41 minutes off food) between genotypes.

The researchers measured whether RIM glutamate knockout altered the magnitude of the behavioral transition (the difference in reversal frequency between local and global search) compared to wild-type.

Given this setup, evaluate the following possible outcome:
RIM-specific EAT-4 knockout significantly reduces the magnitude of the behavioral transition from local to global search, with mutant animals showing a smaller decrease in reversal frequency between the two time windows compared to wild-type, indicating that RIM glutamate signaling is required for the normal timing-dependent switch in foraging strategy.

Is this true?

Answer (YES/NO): NO